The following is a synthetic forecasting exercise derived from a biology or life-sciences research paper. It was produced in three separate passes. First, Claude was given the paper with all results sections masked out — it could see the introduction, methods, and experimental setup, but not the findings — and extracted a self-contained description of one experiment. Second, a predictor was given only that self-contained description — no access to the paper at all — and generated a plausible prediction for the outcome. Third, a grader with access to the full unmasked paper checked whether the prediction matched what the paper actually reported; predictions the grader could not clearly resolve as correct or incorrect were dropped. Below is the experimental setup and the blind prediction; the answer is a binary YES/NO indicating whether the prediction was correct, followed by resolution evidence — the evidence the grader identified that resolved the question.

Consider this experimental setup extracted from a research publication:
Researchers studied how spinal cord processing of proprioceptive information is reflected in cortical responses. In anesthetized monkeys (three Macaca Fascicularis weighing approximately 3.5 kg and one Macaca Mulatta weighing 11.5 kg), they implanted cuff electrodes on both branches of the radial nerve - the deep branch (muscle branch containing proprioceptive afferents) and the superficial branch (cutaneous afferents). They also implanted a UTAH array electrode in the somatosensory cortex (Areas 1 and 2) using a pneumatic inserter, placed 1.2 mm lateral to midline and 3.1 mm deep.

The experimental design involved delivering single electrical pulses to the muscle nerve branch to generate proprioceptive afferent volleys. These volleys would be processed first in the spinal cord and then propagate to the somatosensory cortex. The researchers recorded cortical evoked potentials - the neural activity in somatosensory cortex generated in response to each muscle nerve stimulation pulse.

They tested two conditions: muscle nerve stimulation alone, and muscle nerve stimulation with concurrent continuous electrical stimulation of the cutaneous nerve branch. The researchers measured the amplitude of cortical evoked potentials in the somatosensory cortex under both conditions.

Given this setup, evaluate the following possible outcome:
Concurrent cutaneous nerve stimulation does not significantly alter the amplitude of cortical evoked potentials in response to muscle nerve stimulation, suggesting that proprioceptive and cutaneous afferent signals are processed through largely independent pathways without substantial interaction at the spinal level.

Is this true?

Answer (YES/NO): NO